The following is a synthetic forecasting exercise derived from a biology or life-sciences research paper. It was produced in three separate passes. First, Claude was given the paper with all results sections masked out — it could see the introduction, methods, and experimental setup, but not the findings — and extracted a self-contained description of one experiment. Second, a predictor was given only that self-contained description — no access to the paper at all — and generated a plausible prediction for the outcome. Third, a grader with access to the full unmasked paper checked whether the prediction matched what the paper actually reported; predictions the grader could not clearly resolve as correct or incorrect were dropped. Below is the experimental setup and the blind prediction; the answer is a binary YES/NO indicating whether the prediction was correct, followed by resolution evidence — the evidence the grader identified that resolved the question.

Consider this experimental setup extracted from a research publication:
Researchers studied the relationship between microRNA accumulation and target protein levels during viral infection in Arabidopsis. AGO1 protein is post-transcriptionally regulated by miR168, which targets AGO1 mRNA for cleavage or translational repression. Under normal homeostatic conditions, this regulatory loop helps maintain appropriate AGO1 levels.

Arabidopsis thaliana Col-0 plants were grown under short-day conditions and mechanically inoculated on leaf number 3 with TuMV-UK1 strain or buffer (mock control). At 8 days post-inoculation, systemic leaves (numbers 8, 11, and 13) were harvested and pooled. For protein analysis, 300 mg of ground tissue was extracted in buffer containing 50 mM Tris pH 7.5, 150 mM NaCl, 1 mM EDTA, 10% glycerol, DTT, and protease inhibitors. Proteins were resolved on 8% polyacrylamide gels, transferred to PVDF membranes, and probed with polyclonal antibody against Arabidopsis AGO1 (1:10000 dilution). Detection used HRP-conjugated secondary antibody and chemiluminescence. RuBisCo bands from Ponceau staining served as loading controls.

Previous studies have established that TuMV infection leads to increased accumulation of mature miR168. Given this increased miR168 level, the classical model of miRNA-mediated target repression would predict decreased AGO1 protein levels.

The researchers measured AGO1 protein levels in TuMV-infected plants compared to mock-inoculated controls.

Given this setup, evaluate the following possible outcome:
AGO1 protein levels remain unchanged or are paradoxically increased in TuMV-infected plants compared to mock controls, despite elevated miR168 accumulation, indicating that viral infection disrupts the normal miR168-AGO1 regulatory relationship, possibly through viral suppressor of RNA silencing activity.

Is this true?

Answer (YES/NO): YES